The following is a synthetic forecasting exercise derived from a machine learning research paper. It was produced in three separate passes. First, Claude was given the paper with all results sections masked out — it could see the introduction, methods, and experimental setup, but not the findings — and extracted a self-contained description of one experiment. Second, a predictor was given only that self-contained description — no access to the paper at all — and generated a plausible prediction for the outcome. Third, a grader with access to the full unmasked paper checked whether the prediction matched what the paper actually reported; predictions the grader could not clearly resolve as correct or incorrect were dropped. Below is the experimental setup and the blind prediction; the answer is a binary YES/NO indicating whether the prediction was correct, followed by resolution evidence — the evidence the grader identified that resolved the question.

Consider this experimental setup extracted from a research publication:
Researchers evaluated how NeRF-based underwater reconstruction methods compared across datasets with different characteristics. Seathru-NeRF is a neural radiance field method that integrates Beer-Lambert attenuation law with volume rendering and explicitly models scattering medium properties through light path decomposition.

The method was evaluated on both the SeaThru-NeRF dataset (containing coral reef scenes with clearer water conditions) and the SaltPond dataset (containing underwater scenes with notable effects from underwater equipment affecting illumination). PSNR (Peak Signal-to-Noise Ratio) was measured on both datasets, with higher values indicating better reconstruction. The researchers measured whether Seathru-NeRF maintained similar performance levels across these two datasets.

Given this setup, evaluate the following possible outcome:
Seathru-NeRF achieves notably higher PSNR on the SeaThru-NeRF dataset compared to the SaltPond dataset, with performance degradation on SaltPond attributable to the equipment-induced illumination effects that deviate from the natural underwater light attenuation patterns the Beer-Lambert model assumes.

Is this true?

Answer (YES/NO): YES